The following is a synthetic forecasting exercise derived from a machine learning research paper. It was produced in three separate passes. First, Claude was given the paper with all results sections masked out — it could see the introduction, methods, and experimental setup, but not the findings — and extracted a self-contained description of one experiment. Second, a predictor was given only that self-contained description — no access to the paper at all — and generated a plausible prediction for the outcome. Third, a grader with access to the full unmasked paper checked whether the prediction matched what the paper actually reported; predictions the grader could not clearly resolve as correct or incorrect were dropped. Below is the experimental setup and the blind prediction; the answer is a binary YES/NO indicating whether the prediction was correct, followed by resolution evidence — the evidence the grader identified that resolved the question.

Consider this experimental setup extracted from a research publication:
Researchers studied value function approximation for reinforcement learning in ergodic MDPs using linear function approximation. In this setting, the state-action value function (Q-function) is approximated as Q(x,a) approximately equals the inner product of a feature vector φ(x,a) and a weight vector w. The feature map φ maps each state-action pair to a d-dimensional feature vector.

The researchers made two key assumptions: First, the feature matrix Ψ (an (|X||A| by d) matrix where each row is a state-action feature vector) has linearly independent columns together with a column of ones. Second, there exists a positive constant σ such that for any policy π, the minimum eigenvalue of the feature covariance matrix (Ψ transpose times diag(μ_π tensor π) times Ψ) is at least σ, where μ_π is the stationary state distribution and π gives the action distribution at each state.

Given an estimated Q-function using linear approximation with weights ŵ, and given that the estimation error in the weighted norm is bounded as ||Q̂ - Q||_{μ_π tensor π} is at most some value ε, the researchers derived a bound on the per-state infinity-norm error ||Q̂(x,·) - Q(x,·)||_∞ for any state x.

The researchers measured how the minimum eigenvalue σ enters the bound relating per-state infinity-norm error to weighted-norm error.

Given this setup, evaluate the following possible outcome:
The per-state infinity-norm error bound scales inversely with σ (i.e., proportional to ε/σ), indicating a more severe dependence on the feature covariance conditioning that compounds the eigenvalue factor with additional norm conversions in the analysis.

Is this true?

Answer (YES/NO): NO